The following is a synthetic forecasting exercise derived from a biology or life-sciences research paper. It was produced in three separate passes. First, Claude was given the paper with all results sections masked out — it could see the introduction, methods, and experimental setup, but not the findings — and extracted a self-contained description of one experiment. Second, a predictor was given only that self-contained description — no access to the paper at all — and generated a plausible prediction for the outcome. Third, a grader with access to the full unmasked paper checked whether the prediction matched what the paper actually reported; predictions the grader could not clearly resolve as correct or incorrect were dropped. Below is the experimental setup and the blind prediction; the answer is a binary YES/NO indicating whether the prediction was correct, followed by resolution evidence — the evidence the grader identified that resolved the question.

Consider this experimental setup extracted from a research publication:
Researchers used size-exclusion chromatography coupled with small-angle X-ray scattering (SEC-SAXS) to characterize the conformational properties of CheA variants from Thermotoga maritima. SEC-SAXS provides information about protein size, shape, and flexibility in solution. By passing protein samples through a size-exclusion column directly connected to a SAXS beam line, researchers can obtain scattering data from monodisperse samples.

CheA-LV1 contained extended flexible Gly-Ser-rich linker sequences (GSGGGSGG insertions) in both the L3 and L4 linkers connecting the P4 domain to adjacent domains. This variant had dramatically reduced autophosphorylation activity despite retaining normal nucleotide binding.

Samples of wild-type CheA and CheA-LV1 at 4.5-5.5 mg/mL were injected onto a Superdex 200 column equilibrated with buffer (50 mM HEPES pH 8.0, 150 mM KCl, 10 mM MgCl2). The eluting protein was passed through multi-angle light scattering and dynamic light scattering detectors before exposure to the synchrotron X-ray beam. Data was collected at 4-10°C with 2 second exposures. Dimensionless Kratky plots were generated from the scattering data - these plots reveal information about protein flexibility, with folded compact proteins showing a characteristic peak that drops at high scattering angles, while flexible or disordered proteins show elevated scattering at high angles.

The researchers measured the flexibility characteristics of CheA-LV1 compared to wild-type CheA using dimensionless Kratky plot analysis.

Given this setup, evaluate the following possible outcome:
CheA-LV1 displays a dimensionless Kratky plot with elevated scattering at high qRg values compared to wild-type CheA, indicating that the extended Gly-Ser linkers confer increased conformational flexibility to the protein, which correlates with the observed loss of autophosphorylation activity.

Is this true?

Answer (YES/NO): NO